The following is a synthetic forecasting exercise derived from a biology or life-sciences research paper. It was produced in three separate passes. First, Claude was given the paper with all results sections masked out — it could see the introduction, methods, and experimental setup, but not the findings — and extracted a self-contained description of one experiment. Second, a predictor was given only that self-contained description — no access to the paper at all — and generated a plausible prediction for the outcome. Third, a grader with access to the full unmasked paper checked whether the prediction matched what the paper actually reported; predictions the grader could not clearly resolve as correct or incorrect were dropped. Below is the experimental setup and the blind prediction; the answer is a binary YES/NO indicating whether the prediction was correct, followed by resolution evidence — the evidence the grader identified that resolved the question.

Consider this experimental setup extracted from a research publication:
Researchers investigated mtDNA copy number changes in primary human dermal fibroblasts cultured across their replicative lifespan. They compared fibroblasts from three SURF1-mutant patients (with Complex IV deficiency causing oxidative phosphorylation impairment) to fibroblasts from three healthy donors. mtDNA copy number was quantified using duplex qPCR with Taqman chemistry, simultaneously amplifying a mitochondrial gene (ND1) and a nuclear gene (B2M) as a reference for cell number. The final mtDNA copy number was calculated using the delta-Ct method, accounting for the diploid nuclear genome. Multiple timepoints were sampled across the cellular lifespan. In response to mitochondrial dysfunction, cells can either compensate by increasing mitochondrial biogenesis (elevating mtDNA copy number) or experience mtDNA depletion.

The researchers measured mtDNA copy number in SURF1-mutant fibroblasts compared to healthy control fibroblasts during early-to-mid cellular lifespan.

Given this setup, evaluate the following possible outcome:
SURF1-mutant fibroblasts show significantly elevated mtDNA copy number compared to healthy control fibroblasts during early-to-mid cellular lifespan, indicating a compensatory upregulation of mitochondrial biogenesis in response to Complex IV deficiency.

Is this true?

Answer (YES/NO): NO